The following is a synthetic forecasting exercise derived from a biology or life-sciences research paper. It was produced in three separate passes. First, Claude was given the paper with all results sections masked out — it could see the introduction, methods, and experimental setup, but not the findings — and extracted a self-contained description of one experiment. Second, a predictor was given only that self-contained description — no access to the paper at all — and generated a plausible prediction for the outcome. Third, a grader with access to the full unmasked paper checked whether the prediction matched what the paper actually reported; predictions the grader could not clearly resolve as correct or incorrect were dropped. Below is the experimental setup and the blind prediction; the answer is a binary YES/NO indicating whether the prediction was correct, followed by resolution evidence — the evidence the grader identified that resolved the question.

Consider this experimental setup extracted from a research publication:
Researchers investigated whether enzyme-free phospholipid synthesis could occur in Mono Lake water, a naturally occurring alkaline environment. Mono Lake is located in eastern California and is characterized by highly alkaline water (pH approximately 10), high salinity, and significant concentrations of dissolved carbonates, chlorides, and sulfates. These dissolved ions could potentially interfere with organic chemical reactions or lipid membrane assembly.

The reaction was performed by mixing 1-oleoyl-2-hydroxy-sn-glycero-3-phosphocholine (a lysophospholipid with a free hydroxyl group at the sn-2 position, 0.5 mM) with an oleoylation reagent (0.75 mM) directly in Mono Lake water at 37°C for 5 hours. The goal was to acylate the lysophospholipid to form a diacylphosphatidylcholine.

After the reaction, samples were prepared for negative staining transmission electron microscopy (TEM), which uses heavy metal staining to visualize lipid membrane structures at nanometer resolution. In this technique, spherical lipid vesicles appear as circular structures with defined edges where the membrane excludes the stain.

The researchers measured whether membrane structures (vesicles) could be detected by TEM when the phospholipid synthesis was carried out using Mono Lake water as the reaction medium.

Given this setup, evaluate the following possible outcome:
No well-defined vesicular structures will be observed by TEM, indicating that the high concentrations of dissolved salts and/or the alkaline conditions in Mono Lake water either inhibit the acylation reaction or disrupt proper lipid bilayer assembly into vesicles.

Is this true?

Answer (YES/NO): NO